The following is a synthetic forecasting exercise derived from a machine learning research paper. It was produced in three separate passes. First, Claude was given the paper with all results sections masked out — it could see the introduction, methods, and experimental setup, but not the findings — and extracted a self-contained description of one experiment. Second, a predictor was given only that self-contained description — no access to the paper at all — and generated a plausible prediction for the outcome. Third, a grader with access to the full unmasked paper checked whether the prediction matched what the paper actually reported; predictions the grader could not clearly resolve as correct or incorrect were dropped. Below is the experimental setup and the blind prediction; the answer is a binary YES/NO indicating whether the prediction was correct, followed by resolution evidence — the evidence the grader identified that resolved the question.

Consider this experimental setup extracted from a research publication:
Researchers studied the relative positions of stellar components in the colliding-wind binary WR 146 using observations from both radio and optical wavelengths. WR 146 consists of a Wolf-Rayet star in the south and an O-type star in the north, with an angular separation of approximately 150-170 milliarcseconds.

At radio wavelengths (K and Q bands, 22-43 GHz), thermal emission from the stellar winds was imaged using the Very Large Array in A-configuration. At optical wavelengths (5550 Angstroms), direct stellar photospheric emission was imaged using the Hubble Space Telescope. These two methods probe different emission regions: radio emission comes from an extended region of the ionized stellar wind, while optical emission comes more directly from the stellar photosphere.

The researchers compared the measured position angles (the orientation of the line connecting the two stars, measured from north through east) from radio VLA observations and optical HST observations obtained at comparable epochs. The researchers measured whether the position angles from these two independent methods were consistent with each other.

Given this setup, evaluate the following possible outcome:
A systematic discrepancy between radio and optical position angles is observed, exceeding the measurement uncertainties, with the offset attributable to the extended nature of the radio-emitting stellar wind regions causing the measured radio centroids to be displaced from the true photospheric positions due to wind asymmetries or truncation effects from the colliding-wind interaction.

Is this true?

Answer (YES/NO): NO